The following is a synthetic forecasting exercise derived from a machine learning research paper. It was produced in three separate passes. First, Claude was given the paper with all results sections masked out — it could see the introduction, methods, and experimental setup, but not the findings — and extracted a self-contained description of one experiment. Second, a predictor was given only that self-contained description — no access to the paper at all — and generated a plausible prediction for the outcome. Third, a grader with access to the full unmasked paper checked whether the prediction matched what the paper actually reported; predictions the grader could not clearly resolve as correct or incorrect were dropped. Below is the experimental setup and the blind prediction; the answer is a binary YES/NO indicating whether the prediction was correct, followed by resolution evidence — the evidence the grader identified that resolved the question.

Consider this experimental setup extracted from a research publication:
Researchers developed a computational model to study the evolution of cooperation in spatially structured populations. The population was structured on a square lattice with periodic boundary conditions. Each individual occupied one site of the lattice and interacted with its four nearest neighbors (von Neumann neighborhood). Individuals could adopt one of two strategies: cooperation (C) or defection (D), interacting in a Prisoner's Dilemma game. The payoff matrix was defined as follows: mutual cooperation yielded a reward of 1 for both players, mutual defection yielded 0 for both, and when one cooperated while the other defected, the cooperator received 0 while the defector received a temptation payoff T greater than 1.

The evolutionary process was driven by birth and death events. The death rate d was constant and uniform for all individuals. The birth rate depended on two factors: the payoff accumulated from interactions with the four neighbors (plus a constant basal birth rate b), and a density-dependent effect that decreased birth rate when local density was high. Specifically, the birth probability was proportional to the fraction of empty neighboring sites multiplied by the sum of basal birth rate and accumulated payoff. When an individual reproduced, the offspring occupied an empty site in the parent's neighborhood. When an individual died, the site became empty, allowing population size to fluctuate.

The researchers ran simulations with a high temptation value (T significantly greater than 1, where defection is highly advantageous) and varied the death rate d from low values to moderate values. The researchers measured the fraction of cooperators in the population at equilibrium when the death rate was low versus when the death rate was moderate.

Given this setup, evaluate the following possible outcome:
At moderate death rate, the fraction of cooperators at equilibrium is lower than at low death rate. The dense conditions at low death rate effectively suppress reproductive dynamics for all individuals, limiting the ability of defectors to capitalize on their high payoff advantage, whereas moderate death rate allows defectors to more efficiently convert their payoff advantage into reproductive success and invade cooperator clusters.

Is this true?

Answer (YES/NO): NO